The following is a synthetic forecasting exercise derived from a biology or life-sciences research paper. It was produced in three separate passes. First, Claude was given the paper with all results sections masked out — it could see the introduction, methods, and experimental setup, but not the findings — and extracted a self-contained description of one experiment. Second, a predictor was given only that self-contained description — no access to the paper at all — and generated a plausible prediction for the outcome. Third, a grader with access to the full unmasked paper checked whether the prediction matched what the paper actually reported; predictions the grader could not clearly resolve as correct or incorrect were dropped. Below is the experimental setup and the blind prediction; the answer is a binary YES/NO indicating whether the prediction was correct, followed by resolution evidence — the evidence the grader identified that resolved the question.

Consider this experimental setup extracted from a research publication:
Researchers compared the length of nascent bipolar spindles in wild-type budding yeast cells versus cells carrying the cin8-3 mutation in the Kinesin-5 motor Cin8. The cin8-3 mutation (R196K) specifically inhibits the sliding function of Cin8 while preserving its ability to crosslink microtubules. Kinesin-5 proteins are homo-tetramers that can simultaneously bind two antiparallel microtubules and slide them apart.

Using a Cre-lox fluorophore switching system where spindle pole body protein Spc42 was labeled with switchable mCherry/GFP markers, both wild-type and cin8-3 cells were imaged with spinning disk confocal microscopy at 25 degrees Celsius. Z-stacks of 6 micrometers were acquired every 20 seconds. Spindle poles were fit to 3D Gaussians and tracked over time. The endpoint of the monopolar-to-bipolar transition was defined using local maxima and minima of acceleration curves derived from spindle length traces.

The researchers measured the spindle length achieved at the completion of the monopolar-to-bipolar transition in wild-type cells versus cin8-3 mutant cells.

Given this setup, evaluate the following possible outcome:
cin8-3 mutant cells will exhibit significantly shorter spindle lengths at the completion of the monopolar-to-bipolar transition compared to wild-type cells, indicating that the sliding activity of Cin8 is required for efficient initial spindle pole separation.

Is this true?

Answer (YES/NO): NO